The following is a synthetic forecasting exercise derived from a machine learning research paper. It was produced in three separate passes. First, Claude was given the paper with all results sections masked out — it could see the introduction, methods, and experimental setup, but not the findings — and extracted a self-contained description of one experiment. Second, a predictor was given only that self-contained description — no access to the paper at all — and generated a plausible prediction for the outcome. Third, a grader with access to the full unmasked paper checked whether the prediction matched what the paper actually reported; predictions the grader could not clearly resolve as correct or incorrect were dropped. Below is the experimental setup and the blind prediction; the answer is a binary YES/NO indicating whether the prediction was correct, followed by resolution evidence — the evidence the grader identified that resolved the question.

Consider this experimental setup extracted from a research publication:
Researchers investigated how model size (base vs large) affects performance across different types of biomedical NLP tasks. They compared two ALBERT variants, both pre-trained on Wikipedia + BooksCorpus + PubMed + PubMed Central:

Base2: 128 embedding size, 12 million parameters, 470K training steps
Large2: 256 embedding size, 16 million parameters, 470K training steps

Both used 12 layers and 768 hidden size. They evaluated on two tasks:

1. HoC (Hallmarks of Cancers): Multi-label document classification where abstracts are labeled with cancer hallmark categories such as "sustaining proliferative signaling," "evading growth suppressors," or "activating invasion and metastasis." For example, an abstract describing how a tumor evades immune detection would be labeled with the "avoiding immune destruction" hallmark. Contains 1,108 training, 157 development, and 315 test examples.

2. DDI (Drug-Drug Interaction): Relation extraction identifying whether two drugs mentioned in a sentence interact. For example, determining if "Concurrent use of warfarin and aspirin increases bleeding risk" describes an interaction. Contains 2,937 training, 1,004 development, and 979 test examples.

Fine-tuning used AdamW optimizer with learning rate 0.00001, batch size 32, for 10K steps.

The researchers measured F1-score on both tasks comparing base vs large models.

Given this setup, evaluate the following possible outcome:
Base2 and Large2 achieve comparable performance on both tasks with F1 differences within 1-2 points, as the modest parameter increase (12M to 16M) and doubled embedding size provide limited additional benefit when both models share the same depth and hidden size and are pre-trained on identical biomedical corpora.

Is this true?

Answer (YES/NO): NO